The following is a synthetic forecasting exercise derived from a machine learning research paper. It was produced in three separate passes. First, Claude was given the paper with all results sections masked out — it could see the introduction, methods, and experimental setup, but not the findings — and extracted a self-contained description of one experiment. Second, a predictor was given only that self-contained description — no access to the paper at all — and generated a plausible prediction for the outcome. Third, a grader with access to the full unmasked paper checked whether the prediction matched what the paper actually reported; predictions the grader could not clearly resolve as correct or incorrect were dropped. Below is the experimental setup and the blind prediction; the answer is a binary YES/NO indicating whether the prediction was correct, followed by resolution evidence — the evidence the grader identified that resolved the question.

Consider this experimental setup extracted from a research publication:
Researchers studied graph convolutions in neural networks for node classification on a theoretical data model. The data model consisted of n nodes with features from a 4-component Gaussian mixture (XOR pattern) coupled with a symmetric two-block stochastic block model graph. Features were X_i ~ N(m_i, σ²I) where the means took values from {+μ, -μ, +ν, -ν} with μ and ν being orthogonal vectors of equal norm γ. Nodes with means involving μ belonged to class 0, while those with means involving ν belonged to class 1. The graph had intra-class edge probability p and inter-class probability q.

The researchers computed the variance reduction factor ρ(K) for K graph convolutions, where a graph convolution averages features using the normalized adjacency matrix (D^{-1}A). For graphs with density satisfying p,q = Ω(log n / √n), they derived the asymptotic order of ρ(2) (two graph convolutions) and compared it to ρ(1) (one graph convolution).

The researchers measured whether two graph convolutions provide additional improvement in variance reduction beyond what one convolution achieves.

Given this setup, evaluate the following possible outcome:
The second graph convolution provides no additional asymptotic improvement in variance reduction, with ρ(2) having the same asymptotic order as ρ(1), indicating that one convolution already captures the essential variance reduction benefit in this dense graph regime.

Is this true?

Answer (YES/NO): NO